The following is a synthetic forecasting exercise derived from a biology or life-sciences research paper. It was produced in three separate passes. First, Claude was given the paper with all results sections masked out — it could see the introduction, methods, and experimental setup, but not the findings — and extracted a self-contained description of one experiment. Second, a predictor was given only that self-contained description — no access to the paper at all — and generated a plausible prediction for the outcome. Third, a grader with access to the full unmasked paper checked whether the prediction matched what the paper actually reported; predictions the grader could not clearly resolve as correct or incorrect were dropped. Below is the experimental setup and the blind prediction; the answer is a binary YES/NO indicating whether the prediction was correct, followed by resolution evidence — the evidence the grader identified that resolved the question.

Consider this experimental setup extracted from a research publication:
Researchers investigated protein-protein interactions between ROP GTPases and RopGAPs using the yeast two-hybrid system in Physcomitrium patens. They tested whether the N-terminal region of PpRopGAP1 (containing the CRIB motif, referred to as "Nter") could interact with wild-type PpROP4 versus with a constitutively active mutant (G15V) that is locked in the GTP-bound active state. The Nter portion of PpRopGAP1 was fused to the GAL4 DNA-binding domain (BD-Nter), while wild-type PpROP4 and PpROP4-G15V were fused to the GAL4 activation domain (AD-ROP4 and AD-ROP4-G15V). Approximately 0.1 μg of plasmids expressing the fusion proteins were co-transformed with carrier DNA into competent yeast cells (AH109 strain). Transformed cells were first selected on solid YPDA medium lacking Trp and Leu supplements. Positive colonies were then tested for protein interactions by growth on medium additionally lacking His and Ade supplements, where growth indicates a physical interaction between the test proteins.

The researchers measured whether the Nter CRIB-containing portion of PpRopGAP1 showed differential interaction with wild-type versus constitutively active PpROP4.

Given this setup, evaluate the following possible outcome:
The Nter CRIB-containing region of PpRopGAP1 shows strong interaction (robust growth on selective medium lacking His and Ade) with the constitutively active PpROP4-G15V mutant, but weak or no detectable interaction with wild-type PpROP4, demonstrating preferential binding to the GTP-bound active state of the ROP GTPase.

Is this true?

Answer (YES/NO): YES